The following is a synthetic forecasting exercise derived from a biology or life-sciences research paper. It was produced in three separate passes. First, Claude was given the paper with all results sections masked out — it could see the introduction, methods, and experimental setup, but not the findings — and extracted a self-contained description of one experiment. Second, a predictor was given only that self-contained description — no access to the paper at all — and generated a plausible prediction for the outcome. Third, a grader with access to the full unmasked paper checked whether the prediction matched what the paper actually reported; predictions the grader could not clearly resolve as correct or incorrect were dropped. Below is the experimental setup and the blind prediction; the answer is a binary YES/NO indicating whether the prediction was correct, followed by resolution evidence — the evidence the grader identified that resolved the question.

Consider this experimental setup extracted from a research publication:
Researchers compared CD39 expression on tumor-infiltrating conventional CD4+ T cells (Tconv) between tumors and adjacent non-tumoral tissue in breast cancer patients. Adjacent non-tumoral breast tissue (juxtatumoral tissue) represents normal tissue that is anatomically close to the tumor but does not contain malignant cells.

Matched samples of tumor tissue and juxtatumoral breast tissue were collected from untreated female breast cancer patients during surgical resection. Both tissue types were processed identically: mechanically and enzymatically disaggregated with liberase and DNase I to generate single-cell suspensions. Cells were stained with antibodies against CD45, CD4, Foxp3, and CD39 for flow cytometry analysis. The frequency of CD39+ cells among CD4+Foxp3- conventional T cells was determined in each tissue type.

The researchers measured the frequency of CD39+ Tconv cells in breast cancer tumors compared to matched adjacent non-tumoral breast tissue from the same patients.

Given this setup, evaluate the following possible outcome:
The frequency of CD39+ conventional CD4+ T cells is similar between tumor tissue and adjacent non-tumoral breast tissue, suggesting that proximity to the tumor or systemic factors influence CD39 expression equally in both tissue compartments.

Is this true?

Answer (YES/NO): NO